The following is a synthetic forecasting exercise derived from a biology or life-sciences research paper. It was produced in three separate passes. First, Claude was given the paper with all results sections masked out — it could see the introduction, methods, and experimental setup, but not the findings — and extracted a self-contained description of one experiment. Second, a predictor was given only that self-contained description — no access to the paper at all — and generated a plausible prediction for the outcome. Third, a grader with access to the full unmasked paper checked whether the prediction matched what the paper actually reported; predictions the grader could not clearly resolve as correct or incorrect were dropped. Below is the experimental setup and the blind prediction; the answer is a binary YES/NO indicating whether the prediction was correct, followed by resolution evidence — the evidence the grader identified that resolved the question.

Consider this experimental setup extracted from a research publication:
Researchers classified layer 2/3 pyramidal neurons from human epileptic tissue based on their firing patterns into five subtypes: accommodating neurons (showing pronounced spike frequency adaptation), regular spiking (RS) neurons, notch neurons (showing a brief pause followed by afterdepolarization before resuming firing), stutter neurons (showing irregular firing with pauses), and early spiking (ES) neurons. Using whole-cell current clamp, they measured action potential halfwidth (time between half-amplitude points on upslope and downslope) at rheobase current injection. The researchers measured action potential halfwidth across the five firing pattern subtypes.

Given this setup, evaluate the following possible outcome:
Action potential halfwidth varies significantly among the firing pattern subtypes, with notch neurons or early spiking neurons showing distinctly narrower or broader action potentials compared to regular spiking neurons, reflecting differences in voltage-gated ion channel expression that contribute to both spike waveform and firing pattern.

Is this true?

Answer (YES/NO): NO